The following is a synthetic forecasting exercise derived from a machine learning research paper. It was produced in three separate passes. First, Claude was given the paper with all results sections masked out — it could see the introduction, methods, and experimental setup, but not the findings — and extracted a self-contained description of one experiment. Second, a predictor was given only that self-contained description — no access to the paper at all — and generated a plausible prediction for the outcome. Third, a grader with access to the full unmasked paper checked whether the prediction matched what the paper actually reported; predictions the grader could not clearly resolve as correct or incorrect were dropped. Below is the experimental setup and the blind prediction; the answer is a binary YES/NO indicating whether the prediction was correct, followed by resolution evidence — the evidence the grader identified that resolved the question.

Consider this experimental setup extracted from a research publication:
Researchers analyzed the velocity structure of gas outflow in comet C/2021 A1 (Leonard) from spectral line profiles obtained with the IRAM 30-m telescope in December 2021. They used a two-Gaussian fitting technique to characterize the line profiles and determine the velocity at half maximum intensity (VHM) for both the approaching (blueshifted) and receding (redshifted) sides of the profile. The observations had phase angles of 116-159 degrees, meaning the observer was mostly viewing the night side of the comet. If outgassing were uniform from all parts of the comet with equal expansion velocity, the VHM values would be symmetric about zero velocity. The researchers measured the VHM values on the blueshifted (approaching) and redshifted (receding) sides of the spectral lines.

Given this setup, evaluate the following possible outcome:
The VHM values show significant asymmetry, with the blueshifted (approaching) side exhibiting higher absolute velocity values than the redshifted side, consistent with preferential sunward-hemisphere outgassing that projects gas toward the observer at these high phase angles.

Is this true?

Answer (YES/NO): NO